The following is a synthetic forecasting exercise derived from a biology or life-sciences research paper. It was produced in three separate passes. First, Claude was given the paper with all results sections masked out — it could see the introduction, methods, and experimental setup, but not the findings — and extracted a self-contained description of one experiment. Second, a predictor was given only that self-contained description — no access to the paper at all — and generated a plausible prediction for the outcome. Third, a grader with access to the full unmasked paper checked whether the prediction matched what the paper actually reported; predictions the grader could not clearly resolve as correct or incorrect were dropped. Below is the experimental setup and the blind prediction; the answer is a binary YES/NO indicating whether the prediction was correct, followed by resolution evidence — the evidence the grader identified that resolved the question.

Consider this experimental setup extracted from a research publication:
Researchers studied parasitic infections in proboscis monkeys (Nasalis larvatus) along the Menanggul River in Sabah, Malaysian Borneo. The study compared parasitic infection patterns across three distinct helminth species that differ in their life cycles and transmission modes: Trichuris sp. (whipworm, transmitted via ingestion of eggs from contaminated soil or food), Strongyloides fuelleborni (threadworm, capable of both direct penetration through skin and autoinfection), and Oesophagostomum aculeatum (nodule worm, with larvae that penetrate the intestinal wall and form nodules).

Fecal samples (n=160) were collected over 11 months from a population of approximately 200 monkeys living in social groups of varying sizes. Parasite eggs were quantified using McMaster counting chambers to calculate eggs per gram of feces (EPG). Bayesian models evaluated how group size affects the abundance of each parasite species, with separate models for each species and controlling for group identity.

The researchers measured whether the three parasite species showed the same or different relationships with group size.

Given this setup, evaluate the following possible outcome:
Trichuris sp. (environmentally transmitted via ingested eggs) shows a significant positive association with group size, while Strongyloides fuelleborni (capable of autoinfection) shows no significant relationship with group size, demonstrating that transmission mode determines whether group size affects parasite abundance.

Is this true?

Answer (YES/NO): NO